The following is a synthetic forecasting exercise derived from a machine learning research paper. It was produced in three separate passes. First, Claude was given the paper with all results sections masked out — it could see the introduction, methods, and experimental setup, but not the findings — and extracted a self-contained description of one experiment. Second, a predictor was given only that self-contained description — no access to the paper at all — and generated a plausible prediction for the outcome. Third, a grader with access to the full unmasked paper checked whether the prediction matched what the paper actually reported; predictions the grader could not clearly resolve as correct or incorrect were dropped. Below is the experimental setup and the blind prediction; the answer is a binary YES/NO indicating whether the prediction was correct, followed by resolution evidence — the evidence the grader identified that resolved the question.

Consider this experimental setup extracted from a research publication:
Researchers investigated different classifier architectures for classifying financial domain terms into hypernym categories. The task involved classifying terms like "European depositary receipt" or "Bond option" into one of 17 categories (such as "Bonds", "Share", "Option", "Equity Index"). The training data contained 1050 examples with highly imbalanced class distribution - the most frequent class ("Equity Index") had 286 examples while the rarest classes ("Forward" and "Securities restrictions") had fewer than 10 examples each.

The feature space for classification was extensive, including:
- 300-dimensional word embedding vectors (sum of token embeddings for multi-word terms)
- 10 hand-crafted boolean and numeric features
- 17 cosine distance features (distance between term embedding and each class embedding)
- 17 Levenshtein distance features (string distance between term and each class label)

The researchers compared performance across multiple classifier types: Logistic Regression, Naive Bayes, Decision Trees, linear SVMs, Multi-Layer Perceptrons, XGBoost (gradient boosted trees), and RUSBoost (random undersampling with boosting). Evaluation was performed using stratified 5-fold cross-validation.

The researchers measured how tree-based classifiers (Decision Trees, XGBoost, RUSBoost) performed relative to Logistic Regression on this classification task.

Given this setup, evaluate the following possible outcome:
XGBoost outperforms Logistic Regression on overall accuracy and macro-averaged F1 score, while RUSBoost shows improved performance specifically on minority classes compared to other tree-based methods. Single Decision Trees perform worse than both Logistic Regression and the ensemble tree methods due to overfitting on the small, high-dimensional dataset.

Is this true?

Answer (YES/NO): NO